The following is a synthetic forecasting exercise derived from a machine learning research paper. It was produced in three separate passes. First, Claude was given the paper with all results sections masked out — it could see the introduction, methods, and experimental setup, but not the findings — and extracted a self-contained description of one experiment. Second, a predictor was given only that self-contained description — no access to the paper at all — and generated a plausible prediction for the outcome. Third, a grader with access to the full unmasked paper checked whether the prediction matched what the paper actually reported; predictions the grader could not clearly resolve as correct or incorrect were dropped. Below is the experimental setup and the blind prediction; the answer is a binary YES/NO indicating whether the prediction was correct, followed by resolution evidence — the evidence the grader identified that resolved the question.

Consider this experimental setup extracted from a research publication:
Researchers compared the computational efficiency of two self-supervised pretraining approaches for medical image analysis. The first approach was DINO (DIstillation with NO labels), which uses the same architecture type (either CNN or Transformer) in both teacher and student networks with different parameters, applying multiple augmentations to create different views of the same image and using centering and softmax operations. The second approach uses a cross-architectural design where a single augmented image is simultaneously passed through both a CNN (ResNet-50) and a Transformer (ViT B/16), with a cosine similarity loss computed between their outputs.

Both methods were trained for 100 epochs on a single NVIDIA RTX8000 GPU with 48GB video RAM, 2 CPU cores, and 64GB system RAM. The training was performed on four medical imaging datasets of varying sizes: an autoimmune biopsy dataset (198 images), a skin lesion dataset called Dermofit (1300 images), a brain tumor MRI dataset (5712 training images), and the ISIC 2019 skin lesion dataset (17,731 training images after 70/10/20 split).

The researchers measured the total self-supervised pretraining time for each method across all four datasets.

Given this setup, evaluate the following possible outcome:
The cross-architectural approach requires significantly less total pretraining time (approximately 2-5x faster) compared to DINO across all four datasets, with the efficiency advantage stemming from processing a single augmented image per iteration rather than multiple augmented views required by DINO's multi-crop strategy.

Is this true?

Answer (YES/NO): YES